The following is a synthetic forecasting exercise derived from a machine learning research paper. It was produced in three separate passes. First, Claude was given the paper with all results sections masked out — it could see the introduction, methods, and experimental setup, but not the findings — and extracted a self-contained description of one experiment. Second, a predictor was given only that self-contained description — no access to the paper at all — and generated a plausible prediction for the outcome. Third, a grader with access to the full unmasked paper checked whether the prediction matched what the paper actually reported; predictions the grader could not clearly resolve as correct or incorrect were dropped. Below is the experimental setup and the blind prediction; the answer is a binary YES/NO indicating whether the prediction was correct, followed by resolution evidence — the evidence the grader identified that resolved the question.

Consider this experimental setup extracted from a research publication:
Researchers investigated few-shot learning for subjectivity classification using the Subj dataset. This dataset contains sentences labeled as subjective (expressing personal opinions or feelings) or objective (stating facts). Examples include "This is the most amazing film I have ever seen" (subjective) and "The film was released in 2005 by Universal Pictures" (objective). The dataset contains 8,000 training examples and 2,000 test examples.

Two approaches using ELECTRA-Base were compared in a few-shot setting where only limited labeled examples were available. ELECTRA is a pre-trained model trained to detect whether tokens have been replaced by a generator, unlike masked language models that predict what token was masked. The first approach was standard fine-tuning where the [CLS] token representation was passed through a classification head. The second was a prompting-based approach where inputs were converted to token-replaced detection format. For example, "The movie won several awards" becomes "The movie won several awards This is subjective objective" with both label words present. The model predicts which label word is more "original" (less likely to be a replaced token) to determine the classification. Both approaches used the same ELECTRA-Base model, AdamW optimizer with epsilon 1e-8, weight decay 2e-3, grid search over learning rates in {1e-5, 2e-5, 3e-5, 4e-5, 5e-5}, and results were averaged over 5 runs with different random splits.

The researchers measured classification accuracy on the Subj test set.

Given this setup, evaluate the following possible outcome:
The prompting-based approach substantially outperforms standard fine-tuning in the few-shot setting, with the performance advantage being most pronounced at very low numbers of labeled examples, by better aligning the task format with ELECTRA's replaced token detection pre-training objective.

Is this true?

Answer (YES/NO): NO